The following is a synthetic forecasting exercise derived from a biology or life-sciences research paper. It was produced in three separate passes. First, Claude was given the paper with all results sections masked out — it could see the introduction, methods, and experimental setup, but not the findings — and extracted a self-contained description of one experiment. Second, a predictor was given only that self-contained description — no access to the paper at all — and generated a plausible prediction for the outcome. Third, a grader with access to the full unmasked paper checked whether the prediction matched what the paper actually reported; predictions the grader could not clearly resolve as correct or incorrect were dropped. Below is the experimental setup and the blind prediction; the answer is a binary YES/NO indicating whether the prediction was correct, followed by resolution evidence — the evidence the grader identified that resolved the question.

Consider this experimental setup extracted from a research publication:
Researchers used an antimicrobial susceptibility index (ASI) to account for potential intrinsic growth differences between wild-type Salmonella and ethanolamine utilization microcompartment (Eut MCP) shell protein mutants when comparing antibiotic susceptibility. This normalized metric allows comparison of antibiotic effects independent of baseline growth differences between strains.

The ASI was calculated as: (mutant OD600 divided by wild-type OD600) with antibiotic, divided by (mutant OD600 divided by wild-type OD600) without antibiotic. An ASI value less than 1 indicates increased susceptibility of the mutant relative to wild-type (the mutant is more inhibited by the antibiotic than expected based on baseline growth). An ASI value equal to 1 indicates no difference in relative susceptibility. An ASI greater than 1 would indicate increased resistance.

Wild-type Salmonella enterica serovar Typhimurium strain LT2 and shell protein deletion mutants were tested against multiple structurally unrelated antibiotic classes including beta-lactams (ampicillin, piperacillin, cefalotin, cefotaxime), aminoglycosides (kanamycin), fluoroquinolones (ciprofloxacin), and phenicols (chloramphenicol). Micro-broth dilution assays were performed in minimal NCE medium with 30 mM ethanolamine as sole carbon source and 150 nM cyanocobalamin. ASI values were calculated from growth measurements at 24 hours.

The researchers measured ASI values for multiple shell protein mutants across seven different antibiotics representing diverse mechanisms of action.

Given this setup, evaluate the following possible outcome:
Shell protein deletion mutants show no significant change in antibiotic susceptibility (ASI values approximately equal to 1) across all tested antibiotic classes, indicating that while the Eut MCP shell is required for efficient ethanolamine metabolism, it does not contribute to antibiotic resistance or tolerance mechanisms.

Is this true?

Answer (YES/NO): NO